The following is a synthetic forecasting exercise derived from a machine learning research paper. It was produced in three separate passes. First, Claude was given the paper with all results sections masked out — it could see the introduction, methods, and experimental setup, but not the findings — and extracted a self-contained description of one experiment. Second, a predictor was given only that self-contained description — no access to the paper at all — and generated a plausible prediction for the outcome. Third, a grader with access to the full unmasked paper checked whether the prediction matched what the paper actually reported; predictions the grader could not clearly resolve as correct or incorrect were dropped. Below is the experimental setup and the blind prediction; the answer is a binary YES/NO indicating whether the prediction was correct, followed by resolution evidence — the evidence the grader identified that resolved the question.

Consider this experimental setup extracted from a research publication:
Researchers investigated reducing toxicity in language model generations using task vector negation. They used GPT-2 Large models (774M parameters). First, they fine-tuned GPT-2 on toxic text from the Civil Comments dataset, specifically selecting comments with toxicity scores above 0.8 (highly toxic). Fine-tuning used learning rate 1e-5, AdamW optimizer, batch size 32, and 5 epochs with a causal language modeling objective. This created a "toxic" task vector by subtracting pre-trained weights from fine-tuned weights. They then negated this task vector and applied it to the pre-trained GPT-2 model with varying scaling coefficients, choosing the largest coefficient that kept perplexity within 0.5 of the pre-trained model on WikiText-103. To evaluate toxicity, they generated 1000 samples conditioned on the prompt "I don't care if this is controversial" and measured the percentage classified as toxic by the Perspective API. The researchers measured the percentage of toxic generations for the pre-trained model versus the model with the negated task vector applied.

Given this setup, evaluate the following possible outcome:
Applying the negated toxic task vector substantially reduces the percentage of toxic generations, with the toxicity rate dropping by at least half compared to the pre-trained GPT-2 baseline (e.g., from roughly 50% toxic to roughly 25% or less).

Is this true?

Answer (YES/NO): NO